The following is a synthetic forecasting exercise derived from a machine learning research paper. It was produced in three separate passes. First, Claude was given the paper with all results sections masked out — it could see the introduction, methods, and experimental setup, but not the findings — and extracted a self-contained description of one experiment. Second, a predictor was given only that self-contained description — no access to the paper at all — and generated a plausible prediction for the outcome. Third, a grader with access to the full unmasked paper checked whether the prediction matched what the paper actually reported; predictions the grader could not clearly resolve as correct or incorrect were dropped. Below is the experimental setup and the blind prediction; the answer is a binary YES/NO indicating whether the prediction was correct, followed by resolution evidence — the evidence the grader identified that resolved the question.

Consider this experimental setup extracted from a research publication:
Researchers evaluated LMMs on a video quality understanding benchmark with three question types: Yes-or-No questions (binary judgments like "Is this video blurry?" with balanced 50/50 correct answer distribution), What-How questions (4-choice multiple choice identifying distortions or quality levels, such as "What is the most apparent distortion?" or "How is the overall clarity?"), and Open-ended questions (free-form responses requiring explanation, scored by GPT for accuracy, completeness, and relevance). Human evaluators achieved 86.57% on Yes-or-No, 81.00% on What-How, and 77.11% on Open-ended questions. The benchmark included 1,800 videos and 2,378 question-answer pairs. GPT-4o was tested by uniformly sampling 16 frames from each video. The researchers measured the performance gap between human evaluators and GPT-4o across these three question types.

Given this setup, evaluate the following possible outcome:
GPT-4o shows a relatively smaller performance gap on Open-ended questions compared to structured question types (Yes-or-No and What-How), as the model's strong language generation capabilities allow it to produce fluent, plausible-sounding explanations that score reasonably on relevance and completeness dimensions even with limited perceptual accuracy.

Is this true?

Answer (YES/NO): NO